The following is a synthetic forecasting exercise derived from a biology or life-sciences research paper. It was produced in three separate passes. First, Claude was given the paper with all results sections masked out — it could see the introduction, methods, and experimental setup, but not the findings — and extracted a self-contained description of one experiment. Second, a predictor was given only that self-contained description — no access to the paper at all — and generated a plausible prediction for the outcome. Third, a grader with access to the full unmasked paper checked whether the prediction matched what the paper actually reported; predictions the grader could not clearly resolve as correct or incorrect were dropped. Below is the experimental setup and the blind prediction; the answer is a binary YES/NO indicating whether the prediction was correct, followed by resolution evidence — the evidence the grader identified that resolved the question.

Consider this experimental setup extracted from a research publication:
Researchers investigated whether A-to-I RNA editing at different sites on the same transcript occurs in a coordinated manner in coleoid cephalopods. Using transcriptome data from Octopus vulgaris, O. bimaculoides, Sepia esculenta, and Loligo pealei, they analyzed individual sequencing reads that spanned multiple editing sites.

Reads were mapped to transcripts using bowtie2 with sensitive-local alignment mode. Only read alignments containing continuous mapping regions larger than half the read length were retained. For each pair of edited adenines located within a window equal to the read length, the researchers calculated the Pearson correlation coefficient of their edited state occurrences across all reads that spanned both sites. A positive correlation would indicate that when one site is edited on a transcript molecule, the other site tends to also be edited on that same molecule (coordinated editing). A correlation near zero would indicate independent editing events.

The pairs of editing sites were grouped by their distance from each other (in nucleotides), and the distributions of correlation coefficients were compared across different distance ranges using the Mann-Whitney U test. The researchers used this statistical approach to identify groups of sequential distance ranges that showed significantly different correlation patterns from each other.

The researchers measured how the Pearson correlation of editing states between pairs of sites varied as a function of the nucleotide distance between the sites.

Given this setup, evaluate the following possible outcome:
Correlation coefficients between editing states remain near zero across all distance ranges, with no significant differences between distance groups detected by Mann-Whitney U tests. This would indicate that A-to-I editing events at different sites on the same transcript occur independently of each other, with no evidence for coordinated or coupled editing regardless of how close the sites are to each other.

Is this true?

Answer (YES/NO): NO